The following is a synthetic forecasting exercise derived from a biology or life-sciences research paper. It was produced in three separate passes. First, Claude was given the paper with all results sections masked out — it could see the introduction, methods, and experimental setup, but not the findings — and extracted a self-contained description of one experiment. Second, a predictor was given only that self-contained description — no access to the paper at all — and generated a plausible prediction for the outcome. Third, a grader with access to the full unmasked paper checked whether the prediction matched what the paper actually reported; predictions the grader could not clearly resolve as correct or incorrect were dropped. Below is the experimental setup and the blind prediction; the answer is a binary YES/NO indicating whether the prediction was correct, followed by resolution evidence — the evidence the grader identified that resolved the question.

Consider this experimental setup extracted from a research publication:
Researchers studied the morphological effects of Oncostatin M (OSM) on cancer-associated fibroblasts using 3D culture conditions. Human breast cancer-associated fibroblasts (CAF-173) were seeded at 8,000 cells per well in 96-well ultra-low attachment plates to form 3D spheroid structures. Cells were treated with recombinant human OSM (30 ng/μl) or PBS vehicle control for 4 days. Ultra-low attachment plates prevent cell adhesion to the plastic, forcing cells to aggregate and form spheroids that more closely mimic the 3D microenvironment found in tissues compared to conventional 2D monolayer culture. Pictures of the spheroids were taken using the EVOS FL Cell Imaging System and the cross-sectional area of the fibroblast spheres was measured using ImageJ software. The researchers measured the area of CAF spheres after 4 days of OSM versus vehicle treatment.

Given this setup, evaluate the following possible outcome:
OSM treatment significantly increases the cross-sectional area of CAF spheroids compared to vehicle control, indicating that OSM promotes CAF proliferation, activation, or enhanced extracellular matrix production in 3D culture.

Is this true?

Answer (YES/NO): YES